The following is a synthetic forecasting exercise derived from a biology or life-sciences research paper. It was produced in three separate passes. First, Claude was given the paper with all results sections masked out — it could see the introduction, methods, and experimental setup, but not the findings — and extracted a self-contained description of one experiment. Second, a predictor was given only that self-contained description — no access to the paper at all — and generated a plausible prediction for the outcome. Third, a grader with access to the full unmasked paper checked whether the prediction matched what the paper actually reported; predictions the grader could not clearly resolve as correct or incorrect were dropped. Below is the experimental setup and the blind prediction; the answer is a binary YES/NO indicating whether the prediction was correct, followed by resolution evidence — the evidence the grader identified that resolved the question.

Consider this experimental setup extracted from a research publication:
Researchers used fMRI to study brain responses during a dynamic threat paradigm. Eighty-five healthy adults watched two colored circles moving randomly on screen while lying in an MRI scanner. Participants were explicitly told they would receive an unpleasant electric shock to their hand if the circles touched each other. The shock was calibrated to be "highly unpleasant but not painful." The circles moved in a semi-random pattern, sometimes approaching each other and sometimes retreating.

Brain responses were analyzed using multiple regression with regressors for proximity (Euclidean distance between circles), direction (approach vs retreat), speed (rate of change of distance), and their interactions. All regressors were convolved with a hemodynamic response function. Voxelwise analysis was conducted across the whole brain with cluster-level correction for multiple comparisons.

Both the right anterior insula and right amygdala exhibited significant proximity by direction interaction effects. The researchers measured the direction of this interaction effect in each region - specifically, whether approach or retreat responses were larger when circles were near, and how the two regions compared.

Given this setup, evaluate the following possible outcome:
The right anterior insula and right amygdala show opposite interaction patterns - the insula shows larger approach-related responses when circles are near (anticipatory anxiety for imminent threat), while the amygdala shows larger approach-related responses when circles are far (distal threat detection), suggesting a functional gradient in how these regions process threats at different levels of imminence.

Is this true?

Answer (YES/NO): NO